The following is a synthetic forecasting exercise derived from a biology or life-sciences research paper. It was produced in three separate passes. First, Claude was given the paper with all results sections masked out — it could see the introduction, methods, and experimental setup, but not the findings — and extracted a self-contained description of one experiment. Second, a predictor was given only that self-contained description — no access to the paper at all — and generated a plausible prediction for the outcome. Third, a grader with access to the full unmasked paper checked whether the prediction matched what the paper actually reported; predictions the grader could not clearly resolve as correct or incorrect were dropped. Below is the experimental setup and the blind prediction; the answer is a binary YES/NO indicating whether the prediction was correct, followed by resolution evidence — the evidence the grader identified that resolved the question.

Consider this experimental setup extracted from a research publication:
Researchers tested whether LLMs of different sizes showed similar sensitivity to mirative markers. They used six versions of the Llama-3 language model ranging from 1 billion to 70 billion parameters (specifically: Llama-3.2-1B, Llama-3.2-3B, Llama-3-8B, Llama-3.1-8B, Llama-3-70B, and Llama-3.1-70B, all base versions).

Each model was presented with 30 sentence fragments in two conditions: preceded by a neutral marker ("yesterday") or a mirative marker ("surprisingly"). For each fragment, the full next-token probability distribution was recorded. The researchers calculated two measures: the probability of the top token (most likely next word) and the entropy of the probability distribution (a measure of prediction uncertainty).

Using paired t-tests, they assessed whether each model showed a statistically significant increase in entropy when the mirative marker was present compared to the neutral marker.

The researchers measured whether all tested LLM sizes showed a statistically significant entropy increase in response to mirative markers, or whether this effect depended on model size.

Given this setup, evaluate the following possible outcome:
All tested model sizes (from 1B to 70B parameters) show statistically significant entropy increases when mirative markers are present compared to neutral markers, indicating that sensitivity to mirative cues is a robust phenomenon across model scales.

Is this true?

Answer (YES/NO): NO